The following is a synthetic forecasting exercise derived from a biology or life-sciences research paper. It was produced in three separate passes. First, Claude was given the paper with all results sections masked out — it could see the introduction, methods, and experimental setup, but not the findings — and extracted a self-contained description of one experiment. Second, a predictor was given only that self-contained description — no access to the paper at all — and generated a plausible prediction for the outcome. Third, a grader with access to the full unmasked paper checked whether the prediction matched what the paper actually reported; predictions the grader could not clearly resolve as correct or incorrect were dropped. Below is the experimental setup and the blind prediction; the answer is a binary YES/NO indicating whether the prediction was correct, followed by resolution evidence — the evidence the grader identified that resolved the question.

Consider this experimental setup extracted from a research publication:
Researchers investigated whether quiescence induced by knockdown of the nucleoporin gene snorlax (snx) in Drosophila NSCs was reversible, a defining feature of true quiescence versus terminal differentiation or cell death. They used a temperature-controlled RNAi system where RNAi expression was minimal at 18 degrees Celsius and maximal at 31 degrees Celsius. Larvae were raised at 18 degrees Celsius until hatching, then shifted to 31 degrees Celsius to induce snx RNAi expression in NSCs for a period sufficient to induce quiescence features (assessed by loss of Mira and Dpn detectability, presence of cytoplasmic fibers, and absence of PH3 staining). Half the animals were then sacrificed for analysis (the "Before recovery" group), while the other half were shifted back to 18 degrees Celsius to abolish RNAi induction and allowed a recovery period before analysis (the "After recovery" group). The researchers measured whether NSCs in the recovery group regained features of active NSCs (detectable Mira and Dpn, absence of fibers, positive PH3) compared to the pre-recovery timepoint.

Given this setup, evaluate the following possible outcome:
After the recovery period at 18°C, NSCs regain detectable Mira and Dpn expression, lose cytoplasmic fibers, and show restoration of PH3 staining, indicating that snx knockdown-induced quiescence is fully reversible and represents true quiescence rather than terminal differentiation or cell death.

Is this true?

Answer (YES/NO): YES